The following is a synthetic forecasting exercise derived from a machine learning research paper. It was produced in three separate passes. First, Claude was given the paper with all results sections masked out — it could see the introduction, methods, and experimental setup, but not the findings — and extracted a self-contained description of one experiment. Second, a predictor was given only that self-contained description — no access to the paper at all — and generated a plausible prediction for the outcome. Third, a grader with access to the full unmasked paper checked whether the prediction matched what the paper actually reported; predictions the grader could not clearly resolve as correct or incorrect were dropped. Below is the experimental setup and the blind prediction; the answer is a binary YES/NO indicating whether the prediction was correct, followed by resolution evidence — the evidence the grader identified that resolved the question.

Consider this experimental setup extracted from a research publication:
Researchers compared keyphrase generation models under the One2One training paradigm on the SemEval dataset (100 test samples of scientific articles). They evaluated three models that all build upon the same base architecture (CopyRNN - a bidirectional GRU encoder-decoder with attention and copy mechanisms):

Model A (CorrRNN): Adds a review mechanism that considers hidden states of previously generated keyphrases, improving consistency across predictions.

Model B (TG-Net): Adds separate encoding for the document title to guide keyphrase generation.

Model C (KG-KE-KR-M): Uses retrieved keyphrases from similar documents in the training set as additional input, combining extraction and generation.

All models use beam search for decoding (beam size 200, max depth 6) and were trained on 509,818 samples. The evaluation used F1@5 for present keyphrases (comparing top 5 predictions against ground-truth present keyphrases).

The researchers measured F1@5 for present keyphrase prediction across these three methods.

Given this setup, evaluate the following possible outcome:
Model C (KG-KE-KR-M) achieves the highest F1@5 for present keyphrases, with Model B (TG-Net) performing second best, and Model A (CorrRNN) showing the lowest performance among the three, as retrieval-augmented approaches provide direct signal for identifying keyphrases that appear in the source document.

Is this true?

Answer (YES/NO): NO